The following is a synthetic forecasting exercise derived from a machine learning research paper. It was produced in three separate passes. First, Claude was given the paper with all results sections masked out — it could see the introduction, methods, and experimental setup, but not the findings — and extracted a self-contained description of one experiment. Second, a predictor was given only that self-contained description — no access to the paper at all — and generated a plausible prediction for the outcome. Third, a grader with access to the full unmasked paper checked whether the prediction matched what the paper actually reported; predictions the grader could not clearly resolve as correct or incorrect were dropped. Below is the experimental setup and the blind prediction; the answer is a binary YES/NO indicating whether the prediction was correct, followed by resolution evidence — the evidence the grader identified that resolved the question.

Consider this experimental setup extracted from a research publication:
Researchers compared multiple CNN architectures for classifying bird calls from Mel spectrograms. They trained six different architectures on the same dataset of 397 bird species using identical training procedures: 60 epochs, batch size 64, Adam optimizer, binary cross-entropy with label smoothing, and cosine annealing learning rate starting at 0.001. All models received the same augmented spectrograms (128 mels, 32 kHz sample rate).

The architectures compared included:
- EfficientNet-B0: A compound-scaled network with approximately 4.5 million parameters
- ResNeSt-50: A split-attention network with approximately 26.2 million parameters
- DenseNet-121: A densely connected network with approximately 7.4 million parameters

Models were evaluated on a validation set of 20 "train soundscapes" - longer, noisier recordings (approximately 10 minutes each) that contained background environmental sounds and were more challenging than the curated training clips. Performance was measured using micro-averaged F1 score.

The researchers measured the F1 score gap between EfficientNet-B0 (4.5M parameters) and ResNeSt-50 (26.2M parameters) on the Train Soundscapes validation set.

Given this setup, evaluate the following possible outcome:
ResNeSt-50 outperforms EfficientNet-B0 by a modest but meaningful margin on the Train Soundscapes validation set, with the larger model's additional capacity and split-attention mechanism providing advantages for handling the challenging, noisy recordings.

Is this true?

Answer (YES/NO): YES